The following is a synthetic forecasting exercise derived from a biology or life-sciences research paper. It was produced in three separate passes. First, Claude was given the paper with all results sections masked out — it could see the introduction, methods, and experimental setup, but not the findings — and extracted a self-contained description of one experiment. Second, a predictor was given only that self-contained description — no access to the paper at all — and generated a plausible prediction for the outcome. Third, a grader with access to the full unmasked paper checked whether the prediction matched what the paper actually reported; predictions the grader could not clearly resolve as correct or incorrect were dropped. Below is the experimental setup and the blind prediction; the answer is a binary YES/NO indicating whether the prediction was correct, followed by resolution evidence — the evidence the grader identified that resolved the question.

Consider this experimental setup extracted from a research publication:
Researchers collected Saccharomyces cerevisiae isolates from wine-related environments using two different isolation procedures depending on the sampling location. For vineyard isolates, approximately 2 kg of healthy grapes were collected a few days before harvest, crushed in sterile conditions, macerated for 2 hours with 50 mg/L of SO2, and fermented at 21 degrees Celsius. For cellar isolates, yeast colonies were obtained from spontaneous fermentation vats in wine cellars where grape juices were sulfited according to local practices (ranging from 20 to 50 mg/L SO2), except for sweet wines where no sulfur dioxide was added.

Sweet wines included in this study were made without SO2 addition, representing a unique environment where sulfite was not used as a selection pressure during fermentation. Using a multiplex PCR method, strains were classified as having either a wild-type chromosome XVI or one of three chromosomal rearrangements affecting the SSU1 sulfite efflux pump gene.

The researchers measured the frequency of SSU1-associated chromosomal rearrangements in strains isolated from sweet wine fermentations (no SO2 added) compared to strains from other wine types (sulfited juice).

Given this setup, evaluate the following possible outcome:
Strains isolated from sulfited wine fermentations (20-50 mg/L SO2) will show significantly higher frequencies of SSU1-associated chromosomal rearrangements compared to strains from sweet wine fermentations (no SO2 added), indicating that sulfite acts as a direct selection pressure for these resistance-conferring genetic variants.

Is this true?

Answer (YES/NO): YES